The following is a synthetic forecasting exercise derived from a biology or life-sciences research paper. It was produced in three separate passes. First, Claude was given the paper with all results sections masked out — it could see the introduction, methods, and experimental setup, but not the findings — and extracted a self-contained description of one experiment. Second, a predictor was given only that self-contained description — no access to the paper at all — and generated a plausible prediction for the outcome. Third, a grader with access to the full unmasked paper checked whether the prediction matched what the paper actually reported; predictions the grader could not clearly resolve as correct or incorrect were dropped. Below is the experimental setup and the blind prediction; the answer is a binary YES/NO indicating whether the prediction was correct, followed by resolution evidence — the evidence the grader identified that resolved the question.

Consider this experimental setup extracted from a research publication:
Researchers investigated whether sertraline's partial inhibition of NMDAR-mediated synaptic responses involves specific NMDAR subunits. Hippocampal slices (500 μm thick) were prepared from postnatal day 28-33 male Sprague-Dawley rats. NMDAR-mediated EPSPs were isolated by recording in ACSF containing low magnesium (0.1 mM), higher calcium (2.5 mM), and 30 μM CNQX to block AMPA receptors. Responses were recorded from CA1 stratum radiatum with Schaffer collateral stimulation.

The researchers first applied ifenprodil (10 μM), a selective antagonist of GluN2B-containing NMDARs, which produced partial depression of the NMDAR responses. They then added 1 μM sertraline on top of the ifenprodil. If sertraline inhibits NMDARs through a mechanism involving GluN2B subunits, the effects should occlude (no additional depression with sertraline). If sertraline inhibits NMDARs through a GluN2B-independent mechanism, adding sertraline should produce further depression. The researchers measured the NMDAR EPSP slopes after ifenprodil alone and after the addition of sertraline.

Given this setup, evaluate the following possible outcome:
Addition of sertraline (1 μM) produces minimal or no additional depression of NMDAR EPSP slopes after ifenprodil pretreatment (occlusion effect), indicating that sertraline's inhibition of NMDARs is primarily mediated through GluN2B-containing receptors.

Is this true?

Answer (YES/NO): YES